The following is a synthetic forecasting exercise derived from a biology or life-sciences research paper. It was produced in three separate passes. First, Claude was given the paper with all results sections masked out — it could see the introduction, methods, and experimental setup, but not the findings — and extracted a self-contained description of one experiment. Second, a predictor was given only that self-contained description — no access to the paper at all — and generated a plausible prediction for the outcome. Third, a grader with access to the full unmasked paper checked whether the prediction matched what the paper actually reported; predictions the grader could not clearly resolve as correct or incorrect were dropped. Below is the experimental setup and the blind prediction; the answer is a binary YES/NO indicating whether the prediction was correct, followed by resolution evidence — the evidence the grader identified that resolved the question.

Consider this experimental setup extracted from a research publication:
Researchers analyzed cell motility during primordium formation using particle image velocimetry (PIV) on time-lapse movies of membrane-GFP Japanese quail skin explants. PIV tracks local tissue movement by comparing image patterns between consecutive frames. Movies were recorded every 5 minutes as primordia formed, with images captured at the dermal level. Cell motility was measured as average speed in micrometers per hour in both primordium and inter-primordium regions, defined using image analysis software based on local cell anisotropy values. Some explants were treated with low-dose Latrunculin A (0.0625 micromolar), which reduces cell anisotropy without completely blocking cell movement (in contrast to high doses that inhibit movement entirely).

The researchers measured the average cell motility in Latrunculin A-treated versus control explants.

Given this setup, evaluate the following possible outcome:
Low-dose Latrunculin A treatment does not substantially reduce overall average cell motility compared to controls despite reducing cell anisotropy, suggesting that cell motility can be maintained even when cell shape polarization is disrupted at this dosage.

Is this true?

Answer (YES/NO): NO